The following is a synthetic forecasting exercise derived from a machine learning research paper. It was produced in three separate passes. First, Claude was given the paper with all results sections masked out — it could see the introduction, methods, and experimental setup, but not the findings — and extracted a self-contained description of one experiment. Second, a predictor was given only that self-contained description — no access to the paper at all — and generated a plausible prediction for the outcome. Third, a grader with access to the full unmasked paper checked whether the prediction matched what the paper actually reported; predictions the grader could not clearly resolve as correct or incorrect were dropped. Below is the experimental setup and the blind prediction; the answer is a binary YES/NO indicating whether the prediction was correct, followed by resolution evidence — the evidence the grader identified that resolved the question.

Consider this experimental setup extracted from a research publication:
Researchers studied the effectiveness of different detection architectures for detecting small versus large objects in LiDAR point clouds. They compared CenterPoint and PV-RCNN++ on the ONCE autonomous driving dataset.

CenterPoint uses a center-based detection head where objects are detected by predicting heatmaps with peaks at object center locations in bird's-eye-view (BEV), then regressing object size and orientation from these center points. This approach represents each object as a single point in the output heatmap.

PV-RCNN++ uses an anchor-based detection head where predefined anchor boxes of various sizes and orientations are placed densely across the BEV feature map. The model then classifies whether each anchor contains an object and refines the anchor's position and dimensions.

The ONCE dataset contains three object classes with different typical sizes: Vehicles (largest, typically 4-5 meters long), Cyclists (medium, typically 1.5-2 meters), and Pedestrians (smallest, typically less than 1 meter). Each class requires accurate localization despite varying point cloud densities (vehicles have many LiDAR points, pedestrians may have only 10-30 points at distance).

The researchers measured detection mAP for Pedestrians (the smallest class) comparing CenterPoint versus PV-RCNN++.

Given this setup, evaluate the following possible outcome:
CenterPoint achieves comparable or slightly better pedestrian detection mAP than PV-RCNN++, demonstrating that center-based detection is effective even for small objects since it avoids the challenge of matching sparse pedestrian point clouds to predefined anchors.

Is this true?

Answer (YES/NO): YES